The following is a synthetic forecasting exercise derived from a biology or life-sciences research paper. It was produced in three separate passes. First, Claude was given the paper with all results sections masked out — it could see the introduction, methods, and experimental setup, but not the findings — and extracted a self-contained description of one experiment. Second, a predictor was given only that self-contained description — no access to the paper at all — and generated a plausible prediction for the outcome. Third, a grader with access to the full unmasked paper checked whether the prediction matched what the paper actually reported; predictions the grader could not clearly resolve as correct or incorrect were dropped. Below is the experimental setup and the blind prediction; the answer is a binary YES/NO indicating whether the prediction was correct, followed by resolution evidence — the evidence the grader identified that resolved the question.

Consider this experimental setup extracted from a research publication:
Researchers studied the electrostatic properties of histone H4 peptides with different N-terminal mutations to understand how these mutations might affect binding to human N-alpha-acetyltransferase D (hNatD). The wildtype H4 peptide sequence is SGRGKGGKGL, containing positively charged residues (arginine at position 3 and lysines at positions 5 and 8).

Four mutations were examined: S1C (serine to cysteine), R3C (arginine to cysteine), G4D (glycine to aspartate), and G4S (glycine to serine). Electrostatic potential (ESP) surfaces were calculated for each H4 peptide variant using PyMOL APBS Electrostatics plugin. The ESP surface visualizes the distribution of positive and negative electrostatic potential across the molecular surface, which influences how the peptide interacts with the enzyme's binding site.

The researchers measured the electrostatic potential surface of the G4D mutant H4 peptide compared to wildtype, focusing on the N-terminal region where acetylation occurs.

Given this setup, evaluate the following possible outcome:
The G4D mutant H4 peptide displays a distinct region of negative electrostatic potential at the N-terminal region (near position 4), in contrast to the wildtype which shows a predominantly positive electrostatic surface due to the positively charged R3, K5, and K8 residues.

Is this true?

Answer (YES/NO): YES